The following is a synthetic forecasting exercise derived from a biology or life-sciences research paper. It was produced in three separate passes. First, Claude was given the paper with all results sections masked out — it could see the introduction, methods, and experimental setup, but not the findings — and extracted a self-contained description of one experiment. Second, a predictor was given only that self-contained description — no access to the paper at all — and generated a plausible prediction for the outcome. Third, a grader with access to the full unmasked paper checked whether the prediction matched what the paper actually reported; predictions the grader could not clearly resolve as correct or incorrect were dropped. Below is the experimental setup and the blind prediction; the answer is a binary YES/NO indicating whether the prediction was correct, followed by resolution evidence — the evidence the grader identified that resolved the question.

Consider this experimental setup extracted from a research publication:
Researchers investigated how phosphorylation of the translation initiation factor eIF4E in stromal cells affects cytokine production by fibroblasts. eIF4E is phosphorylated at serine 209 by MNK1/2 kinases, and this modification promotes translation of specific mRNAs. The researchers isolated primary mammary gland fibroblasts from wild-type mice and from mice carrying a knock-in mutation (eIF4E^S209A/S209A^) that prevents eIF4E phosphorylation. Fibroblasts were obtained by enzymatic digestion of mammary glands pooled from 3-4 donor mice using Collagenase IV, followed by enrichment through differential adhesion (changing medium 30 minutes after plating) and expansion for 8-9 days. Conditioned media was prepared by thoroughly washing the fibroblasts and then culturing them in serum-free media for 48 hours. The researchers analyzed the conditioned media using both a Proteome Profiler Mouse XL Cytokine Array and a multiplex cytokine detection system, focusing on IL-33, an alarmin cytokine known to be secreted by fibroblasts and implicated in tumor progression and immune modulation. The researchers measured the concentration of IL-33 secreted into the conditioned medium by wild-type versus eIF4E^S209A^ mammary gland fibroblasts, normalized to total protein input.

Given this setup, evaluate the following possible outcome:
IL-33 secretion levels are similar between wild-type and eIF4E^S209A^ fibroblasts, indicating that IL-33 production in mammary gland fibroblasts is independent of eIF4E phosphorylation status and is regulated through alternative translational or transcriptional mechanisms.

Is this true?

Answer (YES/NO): NO